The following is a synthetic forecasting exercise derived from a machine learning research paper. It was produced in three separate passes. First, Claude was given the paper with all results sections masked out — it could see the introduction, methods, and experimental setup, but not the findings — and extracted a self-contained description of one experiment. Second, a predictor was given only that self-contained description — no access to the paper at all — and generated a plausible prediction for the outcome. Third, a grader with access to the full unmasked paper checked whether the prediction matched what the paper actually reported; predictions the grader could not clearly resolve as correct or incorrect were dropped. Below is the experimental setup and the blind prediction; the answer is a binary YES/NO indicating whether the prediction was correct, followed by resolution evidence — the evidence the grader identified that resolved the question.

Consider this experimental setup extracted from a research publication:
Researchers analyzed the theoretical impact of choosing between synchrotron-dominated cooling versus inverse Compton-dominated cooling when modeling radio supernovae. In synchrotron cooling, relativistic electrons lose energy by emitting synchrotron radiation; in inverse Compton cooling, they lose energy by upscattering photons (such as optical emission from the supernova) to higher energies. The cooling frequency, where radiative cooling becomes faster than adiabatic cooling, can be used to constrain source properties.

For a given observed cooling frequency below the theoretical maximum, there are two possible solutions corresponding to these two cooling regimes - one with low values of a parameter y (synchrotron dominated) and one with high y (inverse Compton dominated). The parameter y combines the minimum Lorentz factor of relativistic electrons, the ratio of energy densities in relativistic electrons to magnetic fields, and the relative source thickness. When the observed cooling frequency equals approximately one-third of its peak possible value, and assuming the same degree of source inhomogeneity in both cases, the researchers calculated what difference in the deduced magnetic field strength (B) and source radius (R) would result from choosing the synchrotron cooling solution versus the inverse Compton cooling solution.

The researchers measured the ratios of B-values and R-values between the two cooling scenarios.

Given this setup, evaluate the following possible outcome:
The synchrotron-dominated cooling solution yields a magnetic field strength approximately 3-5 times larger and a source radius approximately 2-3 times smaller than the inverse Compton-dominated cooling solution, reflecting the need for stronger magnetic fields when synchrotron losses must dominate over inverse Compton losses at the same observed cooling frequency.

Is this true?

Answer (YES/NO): NO